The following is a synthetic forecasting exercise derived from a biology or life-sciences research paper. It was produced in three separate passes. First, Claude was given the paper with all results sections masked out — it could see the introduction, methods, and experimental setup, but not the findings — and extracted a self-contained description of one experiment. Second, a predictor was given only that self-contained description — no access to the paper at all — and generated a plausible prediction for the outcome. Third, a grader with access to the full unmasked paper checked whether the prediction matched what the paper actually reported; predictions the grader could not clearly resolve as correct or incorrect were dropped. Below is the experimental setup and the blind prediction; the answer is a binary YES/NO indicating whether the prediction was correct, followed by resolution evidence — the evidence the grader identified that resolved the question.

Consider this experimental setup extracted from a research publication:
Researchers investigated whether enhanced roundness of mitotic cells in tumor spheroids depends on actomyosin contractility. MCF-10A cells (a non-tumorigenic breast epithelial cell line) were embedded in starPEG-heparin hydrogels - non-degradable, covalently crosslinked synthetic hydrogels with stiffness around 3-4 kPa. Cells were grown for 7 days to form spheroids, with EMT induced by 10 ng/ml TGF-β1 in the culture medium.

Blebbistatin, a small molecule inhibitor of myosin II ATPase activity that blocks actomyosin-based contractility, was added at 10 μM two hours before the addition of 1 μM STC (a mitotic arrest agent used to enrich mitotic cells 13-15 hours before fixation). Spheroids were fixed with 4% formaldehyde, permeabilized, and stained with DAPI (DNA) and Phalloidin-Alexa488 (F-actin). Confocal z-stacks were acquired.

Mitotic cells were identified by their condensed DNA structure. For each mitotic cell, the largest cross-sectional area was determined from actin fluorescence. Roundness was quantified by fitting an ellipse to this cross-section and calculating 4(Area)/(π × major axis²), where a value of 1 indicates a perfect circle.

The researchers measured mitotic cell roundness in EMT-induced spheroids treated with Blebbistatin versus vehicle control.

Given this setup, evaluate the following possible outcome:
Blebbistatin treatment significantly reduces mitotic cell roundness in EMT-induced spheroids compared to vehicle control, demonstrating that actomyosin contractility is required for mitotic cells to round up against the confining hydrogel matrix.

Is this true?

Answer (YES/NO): YES